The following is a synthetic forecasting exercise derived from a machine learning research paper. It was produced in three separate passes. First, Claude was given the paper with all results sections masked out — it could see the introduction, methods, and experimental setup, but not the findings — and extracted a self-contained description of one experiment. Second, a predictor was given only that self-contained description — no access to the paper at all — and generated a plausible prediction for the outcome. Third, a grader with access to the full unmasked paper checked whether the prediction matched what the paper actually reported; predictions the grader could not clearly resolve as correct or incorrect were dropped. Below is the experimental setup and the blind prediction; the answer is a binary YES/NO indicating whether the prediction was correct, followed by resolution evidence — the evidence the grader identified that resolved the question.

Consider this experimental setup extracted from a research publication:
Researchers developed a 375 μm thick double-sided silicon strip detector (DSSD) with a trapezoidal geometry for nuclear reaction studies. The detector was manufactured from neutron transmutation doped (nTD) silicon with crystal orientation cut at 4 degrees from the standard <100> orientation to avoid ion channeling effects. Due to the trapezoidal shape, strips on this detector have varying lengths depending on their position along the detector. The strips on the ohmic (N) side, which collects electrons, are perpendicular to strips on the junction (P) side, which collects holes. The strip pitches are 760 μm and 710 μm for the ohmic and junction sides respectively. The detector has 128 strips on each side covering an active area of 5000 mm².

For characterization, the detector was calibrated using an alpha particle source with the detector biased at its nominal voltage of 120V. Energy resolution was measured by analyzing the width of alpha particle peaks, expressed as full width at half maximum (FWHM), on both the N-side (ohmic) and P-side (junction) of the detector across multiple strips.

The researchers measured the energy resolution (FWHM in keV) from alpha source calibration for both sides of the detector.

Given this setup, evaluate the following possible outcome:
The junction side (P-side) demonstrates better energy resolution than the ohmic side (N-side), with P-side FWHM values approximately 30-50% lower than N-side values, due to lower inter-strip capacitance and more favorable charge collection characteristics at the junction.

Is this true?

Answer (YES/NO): NO